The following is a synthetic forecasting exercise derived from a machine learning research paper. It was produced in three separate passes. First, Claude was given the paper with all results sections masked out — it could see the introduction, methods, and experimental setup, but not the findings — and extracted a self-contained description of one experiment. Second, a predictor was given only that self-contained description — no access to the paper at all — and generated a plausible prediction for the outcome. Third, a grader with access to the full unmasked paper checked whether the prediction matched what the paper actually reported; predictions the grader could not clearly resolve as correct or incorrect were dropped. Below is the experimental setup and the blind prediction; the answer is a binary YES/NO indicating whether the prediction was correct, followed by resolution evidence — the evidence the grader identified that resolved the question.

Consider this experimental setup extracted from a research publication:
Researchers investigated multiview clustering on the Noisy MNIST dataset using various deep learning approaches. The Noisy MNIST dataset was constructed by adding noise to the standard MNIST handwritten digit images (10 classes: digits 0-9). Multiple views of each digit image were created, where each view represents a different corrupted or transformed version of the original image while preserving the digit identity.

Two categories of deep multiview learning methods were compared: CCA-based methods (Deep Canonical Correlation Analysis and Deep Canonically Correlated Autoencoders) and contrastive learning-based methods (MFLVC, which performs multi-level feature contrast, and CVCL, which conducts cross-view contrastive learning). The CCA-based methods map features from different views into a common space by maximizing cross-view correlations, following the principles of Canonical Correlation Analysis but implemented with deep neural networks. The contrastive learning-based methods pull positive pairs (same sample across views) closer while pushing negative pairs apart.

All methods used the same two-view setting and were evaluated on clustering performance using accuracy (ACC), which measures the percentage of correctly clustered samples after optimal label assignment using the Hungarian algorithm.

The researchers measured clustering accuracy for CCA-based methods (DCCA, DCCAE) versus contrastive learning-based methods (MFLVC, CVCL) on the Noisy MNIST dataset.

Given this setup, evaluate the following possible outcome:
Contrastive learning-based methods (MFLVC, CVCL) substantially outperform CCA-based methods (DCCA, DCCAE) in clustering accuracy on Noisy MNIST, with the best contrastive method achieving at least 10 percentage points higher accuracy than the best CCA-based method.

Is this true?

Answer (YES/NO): YES